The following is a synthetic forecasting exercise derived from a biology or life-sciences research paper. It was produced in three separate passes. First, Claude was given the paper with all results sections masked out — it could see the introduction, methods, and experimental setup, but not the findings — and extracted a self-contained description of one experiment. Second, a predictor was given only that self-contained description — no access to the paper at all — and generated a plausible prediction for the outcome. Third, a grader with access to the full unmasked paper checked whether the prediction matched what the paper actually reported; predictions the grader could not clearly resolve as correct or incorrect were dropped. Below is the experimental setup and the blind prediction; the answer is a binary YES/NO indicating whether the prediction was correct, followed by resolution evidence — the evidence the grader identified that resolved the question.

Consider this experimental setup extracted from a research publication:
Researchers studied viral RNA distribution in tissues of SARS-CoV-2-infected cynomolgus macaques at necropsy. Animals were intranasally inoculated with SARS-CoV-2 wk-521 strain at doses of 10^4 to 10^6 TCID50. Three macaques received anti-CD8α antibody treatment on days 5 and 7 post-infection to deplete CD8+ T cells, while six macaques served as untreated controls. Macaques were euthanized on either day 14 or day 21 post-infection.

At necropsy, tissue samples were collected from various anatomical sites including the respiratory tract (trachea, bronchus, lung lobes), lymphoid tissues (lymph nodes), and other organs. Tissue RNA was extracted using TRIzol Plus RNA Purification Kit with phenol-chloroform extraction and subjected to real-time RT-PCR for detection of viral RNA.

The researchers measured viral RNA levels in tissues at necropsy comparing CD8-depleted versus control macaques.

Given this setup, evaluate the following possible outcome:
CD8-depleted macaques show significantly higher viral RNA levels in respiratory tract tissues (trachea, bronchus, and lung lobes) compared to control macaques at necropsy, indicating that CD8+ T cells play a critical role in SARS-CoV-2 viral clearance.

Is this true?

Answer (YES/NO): NO